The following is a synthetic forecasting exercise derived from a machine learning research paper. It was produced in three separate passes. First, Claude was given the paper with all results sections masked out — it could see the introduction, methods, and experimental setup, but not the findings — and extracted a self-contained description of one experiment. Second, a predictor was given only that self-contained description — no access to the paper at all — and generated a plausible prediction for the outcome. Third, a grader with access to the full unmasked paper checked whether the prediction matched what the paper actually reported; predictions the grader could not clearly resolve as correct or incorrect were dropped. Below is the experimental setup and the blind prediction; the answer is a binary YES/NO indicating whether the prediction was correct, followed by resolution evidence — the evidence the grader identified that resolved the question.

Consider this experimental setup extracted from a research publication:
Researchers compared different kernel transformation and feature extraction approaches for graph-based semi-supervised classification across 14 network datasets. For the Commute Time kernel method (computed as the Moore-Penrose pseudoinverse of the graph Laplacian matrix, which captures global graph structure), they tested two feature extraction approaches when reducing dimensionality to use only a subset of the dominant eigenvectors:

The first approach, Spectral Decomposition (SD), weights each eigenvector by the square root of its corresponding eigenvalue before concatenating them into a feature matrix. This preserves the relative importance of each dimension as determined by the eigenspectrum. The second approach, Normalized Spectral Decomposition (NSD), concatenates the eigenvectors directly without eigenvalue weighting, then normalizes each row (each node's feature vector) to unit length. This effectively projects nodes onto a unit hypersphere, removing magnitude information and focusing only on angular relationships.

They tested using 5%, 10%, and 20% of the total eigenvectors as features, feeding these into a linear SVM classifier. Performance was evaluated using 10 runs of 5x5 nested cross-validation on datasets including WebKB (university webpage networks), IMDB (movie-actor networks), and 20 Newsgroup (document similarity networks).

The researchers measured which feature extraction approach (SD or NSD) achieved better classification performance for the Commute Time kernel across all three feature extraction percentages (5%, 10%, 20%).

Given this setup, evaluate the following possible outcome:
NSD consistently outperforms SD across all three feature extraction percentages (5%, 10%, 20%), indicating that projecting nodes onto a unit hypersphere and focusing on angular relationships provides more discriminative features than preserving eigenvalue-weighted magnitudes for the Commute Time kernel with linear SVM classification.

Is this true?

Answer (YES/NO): YES